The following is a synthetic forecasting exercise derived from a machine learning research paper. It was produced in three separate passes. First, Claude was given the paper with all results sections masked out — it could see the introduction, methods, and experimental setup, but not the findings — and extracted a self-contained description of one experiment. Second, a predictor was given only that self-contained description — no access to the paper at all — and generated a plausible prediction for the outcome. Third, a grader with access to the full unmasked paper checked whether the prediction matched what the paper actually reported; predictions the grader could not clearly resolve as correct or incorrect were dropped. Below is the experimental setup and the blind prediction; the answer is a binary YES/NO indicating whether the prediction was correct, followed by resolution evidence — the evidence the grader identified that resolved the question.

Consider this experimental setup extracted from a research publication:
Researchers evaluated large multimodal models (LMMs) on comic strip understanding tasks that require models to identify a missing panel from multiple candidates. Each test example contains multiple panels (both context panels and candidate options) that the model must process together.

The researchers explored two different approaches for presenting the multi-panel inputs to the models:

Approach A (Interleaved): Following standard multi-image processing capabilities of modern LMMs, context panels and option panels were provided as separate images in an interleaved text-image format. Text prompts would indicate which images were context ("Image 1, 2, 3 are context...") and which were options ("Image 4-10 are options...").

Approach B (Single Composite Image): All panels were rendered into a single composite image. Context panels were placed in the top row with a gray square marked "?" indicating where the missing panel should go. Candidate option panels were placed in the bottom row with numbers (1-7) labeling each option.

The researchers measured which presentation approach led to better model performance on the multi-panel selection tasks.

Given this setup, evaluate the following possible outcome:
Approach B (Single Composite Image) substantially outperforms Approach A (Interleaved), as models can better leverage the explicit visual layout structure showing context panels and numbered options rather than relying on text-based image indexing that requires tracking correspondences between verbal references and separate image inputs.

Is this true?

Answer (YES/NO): YES